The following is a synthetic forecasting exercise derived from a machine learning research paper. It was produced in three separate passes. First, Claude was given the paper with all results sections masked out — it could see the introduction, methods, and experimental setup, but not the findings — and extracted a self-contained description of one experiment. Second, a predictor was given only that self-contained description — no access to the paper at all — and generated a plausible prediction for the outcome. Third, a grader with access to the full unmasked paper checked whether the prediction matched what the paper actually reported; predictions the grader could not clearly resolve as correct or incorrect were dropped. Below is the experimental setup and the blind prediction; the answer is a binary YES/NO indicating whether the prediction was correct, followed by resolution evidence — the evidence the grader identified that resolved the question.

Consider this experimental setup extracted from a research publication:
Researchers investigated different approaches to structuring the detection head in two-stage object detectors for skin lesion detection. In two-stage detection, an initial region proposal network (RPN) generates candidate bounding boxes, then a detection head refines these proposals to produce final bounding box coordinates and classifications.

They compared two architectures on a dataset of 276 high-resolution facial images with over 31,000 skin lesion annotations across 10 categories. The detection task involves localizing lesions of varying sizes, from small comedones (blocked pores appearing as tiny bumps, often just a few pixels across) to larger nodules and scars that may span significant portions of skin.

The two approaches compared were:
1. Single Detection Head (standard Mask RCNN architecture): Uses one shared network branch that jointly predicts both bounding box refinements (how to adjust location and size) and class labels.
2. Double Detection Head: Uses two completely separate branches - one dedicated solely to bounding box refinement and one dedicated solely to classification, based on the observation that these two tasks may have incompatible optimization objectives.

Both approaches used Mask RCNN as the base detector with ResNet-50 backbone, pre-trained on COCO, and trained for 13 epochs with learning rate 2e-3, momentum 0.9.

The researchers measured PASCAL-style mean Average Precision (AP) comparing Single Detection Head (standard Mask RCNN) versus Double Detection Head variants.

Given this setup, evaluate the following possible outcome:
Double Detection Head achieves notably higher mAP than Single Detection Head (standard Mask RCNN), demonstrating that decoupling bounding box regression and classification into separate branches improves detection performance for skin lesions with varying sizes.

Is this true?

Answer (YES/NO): NO